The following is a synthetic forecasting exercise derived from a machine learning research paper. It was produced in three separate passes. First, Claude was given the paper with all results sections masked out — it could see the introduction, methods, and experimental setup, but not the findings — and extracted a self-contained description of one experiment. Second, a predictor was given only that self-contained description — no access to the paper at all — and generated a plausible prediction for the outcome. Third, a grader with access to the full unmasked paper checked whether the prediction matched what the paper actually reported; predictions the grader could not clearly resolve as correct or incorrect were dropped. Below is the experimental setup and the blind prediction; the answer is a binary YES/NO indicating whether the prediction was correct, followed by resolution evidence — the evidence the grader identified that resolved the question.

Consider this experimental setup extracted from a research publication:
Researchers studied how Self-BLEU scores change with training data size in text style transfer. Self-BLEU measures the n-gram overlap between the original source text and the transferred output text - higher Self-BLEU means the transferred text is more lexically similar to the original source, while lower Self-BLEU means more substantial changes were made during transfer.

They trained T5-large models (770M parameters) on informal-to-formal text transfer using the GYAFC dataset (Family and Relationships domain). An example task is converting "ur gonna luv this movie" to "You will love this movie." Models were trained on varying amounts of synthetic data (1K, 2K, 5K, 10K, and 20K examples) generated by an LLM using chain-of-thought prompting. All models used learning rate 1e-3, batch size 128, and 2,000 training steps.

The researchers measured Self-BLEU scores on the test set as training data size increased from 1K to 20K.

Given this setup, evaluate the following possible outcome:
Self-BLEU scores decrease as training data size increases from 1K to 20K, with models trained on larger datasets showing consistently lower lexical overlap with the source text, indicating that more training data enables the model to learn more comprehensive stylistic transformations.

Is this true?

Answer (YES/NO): NO